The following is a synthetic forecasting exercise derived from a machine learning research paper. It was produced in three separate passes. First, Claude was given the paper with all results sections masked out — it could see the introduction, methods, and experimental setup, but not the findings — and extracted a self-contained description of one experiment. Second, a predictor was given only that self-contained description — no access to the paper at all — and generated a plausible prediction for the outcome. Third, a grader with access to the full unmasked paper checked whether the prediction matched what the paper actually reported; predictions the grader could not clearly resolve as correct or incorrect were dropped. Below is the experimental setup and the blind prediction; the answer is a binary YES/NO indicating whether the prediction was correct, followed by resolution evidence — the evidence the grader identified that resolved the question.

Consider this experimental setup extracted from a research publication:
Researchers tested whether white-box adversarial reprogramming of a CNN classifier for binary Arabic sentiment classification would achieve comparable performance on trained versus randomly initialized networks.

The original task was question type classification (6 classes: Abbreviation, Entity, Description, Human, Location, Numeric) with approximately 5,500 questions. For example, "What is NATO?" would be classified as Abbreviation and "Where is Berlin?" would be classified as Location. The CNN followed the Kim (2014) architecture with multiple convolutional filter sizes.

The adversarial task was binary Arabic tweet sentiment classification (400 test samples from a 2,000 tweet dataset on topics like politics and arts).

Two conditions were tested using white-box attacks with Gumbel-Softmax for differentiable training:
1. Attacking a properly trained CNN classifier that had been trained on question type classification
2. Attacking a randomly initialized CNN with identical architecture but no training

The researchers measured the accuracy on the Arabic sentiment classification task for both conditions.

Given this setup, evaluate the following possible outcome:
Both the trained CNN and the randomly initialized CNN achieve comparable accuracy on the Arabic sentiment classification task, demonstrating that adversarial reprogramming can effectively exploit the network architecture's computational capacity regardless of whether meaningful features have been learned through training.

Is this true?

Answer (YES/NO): NO